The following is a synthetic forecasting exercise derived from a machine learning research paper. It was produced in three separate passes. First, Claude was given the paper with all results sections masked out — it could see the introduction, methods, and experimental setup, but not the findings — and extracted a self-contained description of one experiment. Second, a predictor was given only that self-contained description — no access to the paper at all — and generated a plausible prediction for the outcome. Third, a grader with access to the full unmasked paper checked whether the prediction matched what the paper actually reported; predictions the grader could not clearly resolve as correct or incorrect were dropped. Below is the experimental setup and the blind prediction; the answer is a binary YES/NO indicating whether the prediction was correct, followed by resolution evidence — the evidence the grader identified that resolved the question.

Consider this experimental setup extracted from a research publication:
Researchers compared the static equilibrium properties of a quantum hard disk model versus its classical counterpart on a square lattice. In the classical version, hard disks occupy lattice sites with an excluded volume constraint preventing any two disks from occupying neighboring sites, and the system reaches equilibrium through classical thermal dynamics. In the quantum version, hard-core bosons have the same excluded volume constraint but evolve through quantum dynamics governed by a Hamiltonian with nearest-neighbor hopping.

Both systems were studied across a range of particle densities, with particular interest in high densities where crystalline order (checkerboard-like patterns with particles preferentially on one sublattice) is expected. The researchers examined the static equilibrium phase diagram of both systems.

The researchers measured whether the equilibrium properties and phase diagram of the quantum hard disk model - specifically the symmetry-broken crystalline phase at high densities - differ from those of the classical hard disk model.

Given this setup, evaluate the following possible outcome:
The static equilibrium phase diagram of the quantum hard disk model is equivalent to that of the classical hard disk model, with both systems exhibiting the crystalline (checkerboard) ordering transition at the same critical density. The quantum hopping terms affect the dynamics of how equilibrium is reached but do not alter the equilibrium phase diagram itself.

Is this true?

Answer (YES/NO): YES